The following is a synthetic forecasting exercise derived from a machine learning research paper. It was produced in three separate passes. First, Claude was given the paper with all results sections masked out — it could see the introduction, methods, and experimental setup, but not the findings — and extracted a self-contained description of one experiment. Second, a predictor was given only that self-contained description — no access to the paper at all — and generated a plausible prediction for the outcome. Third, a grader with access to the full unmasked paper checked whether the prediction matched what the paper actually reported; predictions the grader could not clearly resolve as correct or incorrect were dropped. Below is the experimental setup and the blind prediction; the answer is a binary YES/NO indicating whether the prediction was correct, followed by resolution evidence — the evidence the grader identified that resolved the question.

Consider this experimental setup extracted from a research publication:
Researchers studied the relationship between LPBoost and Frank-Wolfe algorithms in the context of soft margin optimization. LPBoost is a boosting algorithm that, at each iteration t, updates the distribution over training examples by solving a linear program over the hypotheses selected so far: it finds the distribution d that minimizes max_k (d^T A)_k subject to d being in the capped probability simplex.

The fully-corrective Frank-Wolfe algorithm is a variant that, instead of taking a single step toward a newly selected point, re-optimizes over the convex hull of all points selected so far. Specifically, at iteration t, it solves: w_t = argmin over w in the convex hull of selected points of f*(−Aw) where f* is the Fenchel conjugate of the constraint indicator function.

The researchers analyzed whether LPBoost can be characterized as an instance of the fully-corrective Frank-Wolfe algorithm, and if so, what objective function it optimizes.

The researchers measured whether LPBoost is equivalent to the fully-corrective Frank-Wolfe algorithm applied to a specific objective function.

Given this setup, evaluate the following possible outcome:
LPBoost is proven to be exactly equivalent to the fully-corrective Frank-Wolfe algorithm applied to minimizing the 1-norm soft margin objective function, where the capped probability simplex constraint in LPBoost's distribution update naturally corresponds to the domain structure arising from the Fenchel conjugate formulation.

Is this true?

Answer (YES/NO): YES